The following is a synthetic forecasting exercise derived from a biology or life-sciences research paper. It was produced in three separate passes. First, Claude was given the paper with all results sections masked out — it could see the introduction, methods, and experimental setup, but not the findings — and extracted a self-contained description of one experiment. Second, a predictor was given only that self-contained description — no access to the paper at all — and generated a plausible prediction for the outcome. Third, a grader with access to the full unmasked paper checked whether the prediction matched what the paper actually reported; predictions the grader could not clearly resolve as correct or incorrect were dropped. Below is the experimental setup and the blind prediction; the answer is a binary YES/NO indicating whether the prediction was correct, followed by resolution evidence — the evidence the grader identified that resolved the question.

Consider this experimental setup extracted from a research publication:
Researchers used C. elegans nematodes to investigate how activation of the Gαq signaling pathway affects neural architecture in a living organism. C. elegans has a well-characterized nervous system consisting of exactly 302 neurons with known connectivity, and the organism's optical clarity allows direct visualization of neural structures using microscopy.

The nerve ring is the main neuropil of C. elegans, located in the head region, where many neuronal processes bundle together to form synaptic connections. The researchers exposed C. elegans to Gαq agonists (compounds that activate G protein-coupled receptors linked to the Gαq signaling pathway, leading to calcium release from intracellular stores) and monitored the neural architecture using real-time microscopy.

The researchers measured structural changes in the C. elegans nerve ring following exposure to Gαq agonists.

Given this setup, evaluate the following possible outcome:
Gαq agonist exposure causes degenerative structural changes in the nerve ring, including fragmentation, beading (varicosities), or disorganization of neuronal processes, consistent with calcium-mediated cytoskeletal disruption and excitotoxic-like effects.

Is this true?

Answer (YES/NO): YES